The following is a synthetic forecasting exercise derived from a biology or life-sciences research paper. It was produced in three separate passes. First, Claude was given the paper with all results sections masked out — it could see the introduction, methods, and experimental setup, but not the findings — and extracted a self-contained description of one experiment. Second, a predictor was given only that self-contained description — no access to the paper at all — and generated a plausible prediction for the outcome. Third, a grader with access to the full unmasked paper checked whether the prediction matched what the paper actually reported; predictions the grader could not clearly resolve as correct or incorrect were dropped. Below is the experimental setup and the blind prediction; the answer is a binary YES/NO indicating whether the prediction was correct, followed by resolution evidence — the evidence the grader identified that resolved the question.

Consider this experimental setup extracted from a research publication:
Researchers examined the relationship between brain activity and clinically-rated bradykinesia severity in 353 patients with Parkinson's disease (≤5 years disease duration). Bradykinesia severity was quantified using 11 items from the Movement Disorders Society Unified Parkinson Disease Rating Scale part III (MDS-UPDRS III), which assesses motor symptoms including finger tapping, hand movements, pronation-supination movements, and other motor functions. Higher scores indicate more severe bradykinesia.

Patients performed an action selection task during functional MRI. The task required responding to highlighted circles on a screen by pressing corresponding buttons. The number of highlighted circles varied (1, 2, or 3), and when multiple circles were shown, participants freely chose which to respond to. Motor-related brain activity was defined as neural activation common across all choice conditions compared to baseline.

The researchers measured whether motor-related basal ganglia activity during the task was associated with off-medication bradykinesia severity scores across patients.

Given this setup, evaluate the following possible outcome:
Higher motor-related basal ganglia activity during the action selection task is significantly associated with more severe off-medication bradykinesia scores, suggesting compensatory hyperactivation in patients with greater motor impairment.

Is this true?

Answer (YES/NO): NO